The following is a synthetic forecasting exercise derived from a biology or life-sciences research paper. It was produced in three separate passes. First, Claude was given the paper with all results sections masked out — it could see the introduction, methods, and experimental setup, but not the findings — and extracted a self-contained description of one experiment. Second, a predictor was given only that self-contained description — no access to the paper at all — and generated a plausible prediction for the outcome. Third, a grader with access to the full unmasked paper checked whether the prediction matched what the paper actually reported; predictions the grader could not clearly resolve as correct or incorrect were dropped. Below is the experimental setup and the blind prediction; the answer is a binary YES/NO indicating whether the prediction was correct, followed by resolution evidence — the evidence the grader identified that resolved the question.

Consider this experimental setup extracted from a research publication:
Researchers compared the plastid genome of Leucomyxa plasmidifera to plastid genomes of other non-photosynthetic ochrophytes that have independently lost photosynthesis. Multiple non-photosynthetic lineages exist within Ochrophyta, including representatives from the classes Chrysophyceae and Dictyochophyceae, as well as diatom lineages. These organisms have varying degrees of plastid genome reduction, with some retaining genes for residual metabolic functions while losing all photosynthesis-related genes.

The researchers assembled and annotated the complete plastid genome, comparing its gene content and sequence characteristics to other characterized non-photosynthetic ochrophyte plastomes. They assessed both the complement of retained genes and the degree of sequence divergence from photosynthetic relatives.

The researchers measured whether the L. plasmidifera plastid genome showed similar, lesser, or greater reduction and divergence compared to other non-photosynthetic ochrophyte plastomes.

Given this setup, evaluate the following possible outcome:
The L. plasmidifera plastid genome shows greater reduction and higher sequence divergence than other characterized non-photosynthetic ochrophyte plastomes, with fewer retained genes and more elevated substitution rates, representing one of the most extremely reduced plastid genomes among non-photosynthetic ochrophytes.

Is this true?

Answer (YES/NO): YES